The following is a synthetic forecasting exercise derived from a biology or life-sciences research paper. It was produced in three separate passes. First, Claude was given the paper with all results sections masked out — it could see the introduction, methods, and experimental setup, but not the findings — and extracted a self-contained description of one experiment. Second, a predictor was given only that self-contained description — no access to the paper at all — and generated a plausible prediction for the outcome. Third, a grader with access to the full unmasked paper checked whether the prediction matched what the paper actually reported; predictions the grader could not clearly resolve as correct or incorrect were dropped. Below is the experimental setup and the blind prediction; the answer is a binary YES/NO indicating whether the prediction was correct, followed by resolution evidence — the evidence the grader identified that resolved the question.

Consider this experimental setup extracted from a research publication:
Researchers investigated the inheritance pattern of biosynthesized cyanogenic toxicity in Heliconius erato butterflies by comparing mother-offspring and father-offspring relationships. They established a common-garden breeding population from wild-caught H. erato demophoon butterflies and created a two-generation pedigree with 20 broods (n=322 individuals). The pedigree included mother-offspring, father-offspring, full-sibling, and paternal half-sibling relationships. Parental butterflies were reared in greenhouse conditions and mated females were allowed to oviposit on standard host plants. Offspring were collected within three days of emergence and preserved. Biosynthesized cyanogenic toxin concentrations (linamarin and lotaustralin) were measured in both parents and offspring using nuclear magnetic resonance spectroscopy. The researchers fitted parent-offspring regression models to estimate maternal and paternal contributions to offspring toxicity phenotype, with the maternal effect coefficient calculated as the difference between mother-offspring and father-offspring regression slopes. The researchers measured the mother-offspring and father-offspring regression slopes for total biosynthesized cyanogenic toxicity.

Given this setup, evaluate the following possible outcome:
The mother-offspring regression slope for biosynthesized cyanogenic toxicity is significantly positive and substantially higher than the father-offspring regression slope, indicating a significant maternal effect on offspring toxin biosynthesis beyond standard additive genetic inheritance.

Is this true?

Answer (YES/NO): NO